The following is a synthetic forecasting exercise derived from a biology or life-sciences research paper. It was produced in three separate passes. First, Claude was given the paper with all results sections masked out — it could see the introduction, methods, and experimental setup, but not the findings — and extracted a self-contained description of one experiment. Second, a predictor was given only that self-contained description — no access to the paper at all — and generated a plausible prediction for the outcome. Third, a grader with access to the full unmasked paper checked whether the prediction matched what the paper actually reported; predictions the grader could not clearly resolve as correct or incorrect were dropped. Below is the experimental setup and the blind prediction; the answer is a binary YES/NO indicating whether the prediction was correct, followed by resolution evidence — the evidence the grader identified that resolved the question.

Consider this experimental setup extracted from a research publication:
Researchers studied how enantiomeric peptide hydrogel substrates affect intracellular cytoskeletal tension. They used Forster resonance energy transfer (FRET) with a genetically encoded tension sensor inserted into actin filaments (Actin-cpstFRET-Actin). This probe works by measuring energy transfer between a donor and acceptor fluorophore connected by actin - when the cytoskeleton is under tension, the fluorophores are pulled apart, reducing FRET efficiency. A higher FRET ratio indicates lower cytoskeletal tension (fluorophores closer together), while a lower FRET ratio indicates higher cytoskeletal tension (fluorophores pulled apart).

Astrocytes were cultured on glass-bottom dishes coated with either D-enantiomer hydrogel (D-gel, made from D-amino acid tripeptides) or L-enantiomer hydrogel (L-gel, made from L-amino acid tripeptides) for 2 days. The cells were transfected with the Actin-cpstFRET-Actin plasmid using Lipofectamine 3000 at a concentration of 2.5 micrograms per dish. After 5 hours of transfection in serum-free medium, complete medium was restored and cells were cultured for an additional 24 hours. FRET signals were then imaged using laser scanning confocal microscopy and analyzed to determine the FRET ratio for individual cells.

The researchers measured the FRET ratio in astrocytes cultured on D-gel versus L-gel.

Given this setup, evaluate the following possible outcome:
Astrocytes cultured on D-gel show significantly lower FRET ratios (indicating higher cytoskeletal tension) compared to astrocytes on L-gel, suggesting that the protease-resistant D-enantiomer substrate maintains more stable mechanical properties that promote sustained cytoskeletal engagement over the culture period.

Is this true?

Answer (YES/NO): NO